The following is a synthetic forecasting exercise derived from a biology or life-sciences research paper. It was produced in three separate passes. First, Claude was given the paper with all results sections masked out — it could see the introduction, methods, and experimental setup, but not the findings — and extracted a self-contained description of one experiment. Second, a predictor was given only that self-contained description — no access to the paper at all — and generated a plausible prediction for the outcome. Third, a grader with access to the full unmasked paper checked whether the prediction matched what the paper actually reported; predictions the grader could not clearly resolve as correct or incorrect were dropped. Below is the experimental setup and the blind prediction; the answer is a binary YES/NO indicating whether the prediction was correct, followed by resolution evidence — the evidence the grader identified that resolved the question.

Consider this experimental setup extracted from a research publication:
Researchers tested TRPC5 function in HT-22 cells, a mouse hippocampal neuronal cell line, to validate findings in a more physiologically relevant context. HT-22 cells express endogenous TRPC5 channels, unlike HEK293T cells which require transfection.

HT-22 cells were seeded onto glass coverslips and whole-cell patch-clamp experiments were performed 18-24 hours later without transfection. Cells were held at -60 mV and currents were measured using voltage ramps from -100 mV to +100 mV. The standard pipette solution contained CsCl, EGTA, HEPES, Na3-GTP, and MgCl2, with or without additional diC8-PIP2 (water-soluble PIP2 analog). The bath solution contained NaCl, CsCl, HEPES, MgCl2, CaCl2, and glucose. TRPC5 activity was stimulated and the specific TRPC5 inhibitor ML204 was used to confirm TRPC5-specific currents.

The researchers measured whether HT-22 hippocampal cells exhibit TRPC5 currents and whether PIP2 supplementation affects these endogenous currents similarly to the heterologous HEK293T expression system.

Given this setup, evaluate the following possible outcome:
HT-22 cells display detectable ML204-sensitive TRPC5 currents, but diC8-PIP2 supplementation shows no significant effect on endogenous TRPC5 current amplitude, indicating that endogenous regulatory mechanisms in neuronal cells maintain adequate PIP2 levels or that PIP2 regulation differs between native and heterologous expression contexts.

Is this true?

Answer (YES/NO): NO